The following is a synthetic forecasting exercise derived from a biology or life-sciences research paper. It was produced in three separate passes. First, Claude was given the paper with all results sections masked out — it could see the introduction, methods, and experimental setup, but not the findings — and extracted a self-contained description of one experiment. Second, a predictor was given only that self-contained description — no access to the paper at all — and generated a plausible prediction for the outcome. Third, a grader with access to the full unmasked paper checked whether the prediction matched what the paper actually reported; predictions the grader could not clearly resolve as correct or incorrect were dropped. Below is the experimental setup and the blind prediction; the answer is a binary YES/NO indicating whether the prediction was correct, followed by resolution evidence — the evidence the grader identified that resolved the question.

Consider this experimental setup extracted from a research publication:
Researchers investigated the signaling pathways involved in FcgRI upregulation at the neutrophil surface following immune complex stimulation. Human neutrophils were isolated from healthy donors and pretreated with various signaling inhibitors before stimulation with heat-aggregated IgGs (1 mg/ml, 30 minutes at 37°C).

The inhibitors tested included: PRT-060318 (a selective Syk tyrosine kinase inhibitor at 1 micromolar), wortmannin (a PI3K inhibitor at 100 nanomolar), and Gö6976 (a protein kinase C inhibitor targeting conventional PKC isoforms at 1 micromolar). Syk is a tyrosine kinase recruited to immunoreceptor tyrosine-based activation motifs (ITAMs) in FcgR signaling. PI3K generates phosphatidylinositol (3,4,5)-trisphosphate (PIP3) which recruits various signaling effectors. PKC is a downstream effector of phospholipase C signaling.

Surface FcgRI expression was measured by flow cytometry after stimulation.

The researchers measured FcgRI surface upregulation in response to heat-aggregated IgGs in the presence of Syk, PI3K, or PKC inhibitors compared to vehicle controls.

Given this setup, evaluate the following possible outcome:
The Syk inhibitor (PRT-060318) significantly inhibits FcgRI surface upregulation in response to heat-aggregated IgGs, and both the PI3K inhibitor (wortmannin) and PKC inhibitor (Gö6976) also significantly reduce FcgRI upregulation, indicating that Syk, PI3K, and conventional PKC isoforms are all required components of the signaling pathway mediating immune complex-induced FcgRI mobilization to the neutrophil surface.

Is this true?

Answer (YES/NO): NO